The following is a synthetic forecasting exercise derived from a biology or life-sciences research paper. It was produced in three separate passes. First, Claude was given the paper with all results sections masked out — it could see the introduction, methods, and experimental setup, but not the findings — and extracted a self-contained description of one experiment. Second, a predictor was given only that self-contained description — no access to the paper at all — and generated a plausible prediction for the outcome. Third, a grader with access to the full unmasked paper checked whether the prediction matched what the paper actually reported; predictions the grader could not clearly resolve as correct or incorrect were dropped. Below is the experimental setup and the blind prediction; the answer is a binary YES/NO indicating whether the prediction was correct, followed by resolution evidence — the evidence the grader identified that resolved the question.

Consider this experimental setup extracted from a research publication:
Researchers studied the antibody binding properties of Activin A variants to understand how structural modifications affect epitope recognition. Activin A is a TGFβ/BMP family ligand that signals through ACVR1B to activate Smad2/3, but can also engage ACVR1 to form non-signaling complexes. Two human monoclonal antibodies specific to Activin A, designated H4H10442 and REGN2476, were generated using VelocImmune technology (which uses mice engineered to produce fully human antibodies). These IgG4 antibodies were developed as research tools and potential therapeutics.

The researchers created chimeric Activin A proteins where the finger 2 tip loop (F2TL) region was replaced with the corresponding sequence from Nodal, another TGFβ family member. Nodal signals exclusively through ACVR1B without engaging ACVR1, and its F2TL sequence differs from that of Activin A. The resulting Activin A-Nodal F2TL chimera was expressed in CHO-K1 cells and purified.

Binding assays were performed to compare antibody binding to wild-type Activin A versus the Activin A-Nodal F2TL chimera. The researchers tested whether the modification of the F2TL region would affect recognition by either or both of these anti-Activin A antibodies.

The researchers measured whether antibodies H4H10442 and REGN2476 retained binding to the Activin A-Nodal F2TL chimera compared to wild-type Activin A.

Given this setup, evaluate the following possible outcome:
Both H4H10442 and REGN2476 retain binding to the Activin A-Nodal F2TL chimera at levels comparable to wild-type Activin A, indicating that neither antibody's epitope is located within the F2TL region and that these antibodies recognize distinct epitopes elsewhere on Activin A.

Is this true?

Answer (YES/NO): NO